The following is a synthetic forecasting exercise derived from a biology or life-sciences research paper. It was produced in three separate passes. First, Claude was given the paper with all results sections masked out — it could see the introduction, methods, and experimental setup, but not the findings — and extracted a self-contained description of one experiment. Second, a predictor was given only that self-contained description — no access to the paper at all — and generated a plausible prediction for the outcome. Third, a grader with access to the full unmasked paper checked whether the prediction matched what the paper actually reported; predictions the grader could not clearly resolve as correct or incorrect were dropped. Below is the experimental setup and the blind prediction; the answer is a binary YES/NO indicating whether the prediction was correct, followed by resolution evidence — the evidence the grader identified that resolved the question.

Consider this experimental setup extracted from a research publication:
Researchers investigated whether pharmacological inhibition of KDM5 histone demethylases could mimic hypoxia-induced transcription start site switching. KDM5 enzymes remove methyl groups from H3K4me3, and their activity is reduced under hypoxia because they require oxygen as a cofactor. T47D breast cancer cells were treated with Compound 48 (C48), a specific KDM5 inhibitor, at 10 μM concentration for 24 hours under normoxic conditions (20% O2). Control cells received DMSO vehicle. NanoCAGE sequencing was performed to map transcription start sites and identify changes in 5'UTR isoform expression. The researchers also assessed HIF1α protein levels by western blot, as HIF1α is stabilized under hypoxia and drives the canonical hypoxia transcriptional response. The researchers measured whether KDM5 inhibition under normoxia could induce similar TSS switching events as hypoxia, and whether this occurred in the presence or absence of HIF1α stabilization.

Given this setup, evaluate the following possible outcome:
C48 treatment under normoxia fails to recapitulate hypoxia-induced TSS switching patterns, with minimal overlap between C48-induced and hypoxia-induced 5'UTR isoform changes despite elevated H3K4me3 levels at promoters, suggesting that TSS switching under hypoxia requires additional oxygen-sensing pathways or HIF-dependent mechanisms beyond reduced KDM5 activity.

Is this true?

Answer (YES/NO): NO